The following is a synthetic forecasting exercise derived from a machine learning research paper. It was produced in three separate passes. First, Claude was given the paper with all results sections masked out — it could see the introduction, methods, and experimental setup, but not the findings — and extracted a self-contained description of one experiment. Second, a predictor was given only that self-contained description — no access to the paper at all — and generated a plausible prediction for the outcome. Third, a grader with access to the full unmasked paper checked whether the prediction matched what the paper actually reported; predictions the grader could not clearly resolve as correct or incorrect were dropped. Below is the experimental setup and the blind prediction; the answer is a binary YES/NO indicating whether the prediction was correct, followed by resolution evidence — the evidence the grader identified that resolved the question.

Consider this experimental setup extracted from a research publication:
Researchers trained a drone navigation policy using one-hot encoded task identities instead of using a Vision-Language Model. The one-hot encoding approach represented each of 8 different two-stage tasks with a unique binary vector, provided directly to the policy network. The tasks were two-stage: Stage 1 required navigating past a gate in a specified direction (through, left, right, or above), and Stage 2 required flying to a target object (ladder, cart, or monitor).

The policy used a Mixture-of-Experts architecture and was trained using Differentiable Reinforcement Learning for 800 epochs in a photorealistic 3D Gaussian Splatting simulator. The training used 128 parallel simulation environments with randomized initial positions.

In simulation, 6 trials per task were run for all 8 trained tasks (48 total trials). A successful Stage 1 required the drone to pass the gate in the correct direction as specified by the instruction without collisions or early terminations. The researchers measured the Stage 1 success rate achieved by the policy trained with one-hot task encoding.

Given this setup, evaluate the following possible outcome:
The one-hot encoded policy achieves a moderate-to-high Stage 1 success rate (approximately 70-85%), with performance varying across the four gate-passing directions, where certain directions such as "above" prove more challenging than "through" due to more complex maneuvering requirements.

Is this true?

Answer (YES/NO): NO